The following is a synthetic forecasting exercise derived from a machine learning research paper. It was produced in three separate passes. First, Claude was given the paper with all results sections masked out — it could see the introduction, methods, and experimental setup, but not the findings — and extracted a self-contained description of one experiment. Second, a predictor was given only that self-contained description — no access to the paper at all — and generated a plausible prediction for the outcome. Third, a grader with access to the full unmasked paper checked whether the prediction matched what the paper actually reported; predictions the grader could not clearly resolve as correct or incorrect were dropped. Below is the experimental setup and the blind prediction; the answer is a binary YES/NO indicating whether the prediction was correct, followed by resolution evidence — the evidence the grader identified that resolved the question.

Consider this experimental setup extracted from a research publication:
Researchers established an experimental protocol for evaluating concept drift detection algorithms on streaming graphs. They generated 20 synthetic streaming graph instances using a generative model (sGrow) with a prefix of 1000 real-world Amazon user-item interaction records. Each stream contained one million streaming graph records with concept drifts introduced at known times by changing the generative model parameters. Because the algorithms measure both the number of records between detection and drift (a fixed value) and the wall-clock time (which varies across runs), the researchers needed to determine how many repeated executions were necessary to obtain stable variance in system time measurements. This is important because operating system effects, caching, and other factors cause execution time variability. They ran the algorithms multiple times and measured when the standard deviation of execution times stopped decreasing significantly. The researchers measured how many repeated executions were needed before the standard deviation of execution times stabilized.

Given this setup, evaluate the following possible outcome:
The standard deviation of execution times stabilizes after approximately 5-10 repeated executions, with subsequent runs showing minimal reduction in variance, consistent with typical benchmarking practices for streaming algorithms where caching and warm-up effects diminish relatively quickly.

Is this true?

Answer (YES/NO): NO